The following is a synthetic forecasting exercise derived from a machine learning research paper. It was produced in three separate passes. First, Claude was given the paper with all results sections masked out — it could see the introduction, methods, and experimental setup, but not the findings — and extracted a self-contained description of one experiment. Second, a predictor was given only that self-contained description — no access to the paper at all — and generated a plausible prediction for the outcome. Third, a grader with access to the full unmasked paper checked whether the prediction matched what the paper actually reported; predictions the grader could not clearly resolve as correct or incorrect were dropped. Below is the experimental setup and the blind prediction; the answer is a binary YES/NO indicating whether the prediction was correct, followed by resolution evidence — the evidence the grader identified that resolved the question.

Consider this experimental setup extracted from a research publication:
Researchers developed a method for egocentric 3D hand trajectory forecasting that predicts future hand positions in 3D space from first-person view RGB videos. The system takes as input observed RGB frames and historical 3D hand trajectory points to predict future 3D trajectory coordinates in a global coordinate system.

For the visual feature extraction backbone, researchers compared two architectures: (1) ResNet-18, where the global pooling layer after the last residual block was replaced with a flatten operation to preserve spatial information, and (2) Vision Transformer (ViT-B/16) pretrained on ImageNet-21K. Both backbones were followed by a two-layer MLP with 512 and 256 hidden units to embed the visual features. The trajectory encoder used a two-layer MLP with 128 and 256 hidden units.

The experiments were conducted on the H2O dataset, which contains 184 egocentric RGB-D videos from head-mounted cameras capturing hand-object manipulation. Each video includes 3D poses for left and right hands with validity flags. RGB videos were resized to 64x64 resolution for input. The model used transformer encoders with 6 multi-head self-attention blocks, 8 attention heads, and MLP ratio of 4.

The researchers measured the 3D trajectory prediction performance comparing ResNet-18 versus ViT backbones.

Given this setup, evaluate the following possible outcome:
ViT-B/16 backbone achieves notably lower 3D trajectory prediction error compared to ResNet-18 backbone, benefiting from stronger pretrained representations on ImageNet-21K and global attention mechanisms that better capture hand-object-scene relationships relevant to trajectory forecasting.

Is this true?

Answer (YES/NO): NO